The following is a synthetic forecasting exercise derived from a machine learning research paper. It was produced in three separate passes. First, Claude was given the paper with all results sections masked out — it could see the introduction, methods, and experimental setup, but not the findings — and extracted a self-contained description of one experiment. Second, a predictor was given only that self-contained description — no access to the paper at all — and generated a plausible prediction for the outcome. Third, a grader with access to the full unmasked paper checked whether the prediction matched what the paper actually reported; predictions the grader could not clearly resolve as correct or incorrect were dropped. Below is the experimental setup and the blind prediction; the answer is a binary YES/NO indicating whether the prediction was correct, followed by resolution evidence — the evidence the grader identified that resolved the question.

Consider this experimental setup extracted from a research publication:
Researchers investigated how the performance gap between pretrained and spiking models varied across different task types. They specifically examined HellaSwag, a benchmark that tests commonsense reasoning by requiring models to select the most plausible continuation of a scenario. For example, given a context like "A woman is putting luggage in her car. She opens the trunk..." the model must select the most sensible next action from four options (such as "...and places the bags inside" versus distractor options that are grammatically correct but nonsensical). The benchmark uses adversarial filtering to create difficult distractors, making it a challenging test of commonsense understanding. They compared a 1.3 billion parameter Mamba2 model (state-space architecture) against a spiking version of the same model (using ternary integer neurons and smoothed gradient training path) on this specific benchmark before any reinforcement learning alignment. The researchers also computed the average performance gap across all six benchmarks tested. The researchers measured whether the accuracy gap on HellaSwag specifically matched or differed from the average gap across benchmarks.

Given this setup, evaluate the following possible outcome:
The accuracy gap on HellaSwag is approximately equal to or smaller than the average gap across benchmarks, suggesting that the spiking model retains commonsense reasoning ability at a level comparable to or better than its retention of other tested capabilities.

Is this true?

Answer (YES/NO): NO